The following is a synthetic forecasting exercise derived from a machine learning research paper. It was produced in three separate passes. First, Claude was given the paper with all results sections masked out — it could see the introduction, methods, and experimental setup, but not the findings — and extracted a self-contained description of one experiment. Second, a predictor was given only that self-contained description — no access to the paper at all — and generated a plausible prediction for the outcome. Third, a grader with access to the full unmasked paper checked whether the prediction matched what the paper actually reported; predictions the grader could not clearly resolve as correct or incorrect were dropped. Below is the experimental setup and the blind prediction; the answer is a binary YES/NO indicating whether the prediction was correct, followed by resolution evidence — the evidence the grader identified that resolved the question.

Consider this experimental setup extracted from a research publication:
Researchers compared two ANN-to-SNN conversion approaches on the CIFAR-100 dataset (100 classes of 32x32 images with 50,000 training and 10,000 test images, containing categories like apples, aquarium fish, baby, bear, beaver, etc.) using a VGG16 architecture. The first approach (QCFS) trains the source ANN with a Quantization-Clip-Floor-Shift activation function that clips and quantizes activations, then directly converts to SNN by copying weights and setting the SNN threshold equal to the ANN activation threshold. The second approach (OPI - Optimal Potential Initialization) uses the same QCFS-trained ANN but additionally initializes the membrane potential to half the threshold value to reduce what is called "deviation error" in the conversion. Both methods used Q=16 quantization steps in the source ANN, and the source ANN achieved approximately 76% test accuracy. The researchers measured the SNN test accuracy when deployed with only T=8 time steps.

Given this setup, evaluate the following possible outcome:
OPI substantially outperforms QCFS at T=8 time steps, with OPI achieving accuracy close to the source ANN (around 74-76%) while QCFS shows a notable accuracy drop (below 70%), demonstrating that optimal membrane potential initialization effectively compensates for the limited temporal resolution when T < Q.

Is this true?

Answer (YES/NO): NO